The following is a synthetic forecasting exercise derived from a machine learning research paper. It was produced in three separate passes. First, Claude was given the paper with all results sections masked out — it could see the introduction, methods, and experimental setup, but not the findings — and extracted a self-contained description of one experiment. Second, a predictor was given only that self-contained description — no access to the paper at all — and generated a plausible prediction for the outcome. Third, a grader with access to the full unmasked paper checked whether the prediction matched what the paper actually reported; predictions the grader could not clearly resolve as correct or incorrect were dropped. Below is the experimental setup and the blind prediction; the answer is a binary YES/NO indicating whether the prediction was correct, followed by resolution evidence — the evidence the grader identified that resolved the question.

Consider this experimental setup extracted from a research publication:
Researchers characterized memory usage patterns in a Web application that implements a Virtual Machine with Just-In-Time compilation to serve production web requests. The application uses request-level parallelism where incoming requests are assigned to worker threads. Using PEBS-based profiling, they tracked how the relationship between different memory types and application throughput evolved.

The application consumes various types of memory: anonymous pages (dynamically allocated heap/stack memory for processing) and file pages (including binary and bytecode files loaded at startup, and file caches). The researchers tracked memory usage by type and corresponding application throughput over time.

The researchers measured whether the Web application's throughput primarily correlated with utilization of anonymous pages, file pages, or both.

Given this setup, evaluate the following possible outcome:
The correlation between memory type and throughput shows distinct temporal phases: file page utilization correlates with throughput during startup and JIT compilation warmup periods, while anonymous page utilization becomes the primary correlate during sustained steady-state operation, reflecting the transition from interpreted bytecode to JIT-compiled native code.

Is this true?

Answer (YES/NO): NO